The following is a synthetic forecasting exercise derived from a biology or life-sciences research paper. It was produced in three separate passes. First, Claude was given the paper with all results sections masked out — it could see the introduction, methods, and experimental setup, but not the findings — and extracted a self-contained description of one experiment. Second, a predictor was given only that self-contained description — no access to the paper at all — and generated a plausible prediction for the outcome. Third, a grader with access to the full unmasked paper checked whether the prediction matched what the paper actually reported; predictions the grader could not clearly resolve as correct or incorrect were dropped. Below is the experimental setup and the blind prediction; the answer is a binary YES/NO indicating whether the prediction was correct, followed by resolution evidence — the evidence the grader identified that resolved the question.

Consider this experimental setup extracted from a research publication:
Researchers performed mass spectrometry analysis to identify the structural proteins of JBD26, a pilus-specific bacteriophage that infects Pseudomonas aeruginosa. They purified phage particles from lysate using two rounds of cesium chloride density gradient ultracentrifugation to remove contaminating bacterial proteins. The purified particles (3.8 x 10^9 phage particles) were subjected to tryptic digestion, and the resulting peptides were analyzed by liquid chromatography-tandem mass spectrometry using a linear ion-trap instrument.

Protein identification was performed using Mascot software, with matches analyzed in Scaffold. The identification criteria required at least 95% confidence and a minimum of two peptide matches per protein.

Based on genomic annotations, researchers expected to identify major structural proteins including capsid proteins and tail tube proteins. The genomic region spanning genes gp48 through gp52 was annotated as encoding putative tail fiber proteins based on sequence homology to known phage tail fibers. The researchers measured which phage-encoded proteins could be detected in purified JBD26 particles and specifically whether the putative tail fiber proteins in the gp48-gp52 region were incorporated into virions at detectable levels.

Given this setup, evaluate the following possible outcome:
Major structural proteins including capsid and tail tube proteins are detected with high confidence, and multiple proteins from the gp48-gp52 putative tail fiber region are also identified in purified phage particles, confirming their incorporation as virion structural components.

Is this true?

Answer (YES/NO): NO